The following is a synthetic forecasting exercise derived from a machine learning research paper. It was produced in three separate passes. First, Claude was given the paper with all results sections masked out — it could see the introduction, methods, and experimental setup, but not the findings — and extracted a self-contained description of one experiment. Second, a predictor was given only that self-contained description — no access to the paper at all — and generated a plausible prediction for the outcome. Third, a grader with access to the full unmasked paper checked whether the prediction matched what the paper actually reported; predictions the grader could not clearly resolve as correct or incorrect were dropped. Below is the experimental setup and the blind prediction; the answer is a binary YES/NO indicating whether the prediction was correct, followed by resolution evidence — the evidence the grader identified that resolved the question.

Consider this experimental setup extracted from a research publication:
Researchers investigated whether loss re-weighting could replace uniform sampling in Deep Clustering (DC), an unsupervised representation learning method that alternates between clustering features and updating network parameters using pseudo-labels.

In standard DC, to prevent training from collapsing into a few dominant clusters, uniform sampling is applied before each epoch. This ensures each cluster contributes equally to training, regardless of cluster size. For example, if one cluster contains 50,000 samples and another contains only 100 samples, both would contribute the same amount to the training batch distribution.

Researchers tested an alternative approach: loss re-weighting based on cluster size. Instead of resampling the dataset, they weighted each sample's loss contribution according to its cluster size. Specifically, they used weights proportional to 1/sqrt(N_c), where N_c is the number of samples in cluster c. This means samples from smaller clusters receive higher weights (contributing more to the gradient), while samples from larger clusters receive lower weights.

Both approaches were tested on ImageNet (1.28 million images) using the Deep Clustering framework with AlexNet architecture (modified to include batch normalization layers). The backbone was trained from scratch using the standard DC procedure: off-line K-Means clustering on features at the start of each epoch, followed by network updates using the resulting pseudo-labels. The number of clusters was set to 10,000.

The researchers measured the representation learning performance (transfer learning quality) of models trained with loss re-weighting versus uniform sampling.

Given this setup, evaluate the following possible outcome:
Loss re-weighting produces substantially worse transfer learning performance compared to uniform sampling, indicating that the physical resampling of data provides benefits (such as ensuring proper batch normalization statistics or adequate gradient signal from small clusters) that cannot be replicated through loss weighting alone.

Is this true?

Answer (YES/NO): NO